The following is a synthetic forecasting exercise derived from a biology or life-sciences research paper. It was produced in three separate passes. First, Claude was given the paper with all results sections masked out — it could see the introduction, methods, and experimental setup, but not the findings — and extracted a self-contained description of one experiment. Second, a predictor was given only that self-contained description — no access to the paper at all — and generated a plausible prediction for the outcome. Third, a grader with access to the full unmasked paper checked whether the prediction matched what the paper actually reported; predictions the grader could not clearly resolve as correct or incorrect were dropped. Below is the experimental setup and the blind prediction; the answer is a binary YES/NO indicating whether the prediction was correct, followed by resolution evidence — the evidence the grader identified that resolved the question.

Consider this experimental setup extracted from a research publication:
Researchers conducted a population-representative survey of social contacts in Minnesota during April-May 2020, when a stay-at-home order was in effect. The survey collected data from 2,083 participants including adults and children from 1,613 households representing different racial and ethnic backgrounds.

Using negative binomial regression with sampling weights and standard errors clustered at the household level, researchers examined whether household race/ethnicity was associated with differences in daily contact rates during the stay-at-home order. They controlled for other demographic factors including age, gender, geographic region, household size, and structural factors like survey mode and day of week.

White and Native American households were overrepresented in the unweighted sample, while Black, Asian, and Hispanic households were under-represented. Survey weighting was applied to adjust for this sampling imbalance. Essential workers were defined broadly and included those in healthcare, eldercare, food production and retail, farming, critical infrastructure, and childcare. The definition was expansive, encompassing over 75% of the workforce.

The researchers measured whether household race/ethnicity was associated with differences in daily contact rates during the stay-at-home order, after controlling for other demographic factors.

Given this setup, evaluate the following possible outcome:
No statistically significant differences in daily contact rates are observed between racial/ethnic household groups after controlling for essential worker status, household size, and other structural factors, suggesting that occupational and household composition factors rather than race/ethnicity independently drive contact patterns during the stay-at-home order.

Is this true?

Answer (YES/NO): NO